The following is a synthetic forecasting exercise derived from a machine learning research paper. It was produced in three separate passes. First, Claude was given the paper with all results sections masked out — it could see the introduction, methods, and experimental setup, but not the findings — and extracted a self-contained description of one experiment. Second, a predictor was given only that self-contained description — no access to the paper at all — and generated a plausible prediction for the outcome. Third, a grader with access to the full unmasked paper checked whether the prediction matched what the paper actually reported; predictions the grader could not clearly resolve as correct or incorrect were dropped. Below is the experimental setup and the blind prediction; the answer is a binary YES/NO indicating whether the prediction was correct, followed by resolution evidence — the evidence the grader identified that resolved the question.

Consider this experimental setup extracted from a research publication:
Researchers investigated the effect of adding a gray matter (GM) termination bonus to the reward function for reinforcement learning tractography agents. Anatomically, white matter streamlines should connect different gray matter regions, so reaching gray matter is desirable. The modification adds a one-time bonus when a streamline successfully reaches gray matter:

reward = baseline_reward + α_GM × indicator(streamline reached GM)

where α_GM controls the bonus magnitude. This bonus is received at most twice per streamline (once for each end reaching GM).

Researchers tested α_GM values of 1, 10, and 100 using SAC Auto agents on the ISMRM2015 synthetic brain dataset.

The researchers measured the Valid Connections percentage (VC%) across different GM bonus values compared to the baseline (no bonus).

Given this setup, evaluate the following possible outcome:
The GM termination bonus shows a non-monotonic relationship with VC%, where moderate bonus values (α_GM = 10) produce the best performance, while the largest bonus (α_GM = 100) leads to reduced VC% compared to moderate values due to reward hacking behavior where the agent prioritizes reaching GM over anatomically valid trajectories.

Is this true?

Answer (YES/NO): YES